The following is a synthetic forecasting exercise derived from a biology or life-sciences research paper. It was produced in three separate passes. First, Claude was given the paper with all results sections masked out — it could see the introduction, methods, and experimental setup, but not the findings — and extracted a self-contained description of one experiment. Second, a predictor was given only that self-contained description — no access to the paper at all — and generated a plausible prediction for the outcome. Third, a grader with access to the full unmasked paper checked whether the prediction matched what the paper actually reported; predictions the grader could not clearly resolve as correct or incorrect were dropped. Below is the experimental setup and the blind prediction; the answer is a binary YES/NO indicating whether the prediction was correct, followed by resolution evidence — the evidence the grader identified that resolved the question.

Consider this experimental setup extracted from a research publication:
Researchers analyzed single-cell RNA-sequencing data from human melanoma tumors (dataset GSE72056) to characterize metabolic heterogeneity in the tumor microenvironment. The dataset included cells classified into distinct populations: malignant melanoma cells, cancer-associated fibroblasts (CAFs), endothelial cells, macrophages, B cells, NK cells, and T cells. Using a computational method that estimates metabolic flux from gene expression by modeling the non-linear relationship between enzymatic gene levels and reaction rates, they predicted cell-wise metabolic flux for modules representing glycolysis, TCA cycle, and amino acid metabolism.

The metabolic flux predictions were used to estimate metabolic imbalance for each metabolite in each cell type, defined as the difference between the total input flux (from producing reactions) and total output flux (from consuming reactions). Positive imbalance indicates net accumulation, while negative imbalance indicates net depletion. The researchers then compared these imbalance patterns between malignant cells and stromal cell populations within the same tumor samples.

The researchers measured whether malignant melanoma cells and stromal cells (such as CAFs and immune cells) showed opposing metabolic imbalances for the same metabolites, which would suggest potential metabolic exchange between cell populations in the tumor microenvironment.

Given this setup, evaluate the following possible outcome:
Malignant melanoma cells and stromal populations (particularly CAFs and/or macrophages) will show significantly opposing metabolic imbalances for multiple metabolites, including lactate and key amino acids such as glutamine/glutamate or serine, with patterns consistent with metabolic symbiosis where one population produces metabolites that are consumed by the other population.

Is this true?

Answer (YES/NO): NO